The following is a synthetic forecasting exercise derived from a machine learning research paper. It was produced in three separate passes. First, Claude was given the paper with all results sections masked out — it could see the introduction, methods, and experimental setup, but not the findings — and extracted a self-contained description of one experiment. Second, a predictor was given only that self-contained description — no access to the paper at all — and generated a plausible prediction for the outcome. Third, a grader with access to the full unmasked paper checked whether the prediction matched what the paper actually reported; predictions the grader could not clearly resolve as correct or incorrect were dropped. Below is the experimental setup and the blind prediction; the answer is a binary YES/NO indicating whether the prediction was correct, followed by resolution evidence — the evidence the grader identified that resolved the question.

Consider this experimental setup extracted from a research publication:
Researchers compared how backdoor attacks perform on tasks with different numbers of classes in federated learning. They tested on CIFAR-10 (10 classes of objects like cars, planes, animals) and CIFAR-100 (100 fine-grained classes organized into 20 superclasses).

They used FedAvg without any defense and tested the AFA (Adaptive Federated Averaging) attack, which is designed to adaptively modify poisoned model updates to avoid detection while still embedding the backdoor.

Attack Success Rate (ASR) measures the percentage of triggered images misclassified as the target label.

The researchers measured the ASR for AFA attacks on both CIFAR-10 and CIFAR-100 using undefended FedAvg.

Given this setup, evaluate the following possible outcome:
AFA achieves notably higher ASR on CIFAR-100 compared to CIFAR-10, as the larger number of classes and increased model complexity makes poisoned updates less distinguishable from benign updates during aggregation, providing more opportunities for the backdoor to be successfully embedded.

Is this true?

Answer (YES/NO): NO